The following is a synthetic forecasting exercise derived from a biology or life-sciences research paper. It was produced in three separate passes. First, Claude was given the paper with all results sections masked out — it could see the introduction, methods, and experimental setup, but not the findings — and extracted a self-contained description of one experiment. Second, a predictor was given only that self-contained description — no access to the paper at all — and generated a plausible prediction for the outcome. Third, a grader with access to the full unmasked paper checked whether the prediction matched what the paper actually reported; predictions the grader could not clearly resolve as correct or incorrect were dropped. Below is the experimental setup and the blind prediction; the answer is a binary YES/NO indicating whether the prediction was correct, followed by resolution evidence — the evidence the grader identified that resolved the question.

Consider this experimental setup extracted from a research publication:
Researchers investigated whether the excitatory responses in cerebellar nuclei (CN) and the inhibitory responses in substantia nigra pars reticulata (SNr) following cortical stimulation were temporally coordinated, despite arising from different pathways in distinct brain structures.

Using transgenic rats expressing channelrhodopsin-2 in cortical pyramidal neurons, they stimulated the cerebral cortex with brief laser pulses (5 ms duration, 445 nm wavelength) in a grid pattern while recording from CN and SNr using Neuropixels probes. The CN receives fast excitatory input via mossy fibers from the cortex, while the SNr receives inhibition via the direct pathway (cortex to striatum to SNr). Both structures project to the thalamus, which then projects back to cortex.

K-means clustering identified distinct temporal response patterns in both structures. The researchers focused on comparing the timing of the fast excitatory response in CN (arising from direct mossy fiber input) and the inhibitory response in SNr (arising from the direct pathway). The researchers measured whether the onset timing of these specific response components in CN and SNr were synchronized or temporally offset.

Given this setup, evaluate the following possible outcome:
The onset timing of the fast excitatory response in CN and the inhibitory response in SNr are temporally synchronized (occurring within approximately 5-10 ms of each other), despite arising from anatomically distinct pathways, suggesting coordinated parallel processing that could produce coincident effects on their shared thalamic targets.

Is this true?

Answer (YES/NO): YES